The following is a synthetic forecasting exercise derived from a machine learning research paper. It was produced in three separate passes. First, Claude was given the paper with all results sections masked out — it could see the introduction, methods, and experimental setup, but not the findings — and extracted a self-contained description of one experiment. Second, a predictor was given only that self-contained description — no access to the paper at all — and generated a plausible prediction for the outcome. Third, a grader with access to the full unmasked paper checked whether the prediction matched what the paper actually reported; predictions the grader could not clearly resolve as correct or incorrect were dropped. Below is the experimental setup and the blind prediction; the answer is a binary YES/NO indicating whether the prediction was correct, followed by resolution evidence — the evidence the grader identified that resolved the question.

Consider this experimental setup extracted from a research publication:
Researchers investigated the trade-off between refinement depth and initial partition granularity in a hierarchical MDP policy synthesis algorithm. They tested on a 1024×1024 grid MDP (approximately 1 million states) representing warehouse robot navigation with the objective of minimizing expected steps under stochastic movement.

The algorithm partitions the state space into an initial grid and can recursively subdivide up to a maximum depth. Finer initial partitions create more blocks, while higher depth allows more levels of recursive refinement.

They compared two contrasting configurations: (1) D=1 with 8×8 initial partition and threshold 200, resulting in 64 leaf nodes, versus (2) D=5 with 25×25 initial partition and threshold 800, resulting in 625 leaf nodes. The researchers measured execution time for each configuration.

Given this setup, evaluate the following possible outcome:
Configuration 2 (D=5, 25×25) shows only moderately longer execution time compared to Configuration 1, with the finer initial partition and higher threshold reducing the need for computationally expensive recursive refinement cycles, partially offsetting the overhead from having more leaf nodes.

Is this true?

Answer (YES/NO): NO